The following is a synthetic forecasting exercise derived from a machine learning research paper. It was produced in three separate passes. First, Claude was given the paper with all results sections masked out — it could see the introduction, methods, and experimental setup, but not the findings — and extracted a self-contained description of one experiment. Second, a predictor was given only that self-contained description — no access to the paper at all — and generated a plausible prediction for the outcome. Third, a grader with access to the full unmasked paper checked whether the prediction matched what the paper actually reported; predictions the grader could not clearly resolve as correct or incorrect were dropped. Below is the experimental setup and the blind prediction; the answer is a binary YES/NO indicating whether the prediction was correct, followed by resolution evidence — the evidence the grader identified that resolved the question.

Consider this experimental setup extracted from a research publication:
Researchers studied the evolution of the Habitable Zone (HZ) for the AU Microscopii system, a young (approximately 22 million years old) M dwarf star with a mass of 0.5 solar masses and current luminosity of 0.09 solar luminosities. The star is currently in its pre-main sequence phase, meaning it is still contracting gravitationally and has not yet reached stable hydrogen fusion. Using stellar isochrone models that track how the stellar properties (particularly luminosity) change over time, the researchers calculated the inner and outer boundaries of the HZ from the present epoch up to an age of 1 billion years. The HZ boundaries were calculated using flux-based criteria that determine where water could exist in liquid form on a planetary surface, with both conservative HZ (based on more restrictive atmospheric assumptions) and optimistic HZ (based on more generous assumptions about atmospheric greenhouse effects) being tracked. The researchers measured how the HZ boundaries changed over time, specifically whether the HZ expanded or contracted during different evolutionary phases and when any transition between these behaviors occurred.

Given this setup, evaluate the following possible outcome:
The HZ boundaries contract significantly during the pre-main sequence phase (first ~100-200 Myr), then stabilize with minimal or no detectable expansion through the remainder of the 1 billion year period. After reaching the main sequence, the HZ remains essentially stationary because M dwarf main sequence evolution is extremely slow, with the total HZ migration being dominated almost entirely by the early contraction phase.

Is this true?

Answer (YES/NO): NO